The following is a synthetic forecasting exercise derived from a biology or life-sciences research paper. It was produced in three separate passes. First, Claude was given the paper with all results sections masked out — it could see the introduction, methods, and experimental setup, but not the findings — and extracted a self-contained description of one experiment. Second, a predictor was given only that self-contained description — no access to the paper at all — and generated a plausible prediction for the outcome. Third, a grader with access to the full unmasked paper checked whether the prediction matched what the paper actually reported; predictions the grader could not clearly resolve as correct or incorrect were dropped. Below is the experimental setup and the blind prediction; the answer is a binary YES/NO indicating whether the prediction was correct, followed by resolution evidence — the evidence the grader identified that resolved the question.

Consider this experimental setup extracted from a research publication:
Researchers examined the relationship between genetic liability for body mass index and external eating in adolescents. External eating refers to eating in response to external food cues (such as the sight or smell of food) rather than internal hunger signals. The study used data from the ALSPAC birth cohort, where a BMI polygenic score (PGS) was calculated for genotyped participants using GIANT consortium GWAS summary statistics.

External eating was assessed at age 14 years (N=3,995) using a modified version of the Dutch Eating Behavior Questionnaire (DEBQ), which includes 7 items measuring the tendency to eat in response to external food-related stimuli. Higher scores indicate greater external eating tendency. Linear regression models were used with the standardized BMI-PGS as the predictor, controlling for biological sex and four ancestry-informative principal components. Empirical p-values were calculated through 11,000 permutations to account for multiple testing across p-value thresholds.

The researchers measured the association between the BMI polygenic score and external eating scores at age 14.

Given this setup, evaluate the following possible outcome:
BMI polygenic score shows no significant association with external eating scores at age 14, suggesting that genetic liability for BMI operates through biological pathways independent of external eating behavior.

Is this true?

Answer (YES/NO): NO